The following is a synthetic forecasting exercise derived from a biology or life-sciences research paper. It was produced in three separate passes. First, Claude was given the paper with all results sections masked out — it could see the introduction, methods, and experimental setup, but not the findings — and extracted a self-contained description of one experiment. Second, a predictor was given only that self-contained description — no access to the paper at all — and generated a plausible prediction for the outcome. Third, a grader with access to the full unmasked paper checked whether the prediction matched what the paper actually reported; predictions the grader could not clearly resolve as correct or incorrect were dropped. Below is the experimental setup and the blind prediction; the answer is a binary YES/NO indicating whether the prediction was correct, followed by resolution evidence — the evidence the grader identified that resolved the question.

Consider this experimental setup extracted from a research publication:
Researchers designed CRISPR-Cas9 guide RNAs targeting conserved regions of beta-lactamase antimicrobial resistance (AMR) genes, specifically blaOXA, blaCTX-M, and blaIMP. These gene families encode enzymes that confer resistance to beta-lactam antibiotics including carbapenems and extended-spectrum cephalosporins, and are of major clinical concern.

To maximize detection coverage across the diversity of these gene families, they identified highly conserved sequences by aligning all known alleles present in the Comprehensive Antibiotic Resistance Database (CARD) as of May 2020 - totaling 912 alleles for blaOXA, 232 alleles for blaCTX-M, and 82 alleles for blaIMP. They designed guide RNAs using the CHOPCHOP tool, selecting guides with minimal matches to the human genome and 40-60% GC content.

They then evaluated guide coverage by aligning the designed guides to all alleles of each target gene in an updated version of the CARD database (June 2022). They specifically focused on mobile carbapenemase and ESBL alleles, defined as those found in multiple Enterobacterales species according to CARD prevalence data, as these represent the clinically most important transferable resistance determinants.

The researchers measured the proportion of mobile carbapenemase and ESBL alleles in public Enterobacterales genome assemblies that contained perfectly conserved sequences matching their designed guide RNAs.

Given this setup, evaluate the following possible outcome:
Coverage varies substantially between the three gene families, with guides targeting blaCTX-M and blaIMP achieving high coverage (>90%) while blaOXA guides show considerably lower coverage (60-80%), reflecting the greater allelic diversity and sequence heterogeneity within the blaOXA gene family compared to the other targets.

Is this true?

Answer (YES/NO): NO